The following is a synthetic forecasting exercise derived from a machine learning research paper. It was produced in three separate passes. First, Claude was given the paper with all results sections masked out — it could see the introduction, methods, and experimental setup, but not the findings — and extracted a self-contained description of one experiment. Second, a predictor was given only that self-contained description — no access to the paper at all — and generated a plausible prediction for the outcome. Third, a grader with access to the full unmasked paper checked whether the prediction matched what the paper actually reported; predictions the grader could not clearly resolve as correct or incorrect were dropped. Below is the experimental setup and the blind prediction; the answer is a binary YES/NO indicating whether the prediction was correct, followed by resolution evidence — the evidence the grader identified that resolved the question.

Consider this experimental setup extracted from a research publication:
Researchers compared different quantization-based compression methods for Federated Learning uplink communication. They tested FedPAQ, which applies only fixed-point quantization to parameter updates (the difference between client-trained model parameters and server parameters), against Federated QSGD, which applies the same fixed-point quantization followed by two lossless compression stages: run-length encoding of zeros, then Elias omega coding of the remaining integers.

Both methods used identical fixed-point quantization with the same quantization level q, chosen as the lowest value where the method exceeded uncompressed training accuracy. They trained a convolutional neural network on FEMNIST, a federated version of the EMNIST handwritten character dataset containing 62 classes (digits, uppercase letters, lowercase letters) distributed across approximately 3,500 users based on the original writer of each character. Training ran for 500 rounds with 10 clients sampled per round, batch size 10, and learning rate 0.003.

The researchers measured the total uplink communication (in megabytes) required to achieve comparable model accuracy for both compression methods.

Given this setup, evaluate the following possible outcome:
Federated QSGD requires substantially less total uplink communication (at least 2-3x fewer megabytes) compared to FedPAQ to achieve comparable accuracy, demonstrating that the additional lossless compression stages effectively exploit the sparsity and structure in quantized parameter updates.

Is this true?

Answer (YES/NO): YES